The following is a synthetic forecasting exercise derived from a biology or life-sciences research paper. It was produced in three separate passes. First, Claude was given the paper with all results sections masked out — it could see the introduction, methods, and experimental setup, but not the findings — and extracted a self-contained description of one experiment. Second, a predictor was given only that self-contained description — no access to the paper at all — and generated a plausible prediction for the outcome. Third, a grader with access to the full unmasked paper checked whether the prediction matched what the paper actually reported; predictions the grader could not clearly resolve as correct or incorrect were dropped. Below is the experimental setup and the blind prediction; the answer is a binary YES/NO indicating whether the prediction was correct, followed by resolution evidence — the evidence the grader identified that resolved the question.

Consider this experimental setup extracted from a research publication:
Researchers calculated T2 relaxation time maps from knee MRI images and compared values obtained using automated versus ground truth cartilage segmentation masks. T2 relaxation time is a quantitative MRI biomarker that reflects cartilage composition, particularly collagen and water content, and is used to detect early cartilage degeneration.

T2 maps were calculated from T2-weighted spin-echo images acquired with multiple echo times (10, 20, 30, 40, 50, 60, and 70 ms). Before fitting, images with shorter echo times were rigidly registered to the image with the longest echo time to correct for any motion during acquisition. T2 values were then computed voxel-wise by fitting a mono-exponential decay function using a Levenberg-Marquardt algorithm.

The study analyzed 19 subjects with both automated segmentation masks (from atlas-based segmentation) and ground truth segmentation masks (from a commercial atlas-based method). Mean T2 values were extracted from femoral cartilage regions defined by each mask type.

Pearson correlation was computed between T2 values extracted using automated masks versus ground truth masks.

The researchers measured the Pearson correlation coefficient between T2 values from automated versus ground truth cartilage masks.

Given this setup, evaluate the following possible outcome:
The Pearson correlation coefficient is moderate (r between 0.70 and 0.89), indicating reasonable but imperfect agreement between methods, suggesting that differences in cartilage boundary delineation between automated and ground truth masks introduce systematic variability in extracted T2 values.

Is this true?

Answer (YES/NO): NO